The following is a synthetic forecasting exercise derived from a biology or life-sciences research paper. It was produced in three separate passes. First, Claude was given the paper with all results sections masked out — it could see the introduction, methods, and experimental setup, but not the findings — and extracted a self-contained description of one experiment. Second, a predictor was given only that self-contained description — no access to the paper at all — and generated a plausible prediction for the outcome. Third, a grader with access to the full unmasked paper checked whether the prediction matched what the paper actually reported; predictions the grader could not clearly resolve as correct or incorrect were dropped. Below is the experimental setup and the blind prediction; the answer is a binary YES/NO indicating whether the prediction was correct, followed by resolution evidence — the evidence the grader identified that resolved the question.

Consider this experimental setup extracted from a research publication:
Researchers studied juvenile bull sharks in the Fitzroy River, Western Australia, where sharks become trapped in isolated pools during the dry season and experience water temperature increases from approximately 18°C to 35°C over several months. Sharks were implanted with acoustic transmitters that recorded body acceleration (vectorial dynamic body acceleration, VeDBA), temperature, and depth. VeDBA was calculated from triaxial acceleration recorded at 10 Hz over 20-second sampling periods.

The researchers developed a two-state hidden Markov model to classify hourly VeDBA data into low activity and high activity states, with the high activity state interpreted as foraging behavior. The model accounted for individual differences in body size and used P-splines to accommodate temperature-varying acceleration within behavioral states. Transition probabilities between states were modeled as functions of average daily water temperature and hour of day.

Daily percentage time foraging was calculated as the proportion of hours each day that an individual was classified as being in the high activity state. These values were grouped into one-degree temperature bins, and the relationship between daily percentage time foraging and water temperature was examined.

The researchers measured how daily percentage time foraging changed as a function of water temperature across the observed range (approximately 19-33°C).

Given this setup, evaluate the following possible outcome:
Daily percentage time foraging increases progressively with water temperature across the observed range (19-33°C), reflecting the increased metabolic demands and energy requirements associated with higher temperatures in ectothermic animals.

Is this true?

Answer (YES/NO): NO